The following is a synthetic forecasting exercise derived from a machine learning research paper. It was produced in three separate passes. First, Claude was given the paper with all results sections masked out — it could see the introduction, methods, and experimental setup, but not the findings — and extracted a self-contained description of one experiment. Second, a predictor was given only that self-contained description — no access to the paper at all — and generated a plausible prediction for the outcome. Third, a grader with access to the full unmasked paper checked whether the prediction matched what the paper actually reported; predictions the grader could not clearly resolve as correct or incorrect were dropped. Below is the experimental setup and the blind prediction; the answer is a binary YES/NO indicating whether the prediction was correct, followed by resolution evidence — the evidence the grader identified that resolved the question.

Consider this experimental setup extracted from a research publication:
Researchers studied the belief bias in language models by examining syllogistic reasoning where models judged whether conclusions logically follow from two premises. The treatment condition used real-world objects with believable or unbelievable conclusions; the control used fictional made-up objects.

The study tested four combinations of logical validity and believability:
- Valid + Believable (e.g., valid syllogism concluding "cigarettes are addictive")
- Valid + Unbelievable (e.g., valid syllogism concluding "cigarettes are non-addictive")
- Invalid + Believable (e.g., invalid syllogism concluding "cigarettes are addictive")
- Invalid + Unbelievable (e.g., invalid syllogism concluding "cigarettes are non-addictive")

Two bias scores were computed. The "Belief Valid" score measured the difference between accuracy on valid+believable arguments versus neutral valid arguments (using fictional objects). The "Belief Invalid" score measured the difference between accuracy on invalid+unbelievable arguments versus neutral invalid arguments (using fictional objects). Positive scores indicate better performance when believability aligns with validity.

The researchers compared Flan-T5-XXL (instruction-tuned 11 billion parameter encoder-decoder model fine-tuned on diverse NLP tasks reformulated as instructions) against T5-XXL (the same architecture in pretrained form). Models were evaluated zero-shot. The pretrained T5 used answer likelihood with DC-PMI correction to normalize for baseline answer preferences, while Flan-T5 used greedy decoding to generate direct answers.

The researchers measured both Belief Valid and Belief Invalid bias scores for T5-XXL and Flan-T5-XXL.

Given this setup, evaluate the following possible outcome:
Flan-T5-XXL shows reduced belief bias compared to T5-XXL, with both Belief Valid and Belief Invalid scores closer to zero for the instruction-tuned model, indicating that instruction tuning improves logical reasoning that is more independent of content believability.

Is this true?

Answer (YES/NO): NO